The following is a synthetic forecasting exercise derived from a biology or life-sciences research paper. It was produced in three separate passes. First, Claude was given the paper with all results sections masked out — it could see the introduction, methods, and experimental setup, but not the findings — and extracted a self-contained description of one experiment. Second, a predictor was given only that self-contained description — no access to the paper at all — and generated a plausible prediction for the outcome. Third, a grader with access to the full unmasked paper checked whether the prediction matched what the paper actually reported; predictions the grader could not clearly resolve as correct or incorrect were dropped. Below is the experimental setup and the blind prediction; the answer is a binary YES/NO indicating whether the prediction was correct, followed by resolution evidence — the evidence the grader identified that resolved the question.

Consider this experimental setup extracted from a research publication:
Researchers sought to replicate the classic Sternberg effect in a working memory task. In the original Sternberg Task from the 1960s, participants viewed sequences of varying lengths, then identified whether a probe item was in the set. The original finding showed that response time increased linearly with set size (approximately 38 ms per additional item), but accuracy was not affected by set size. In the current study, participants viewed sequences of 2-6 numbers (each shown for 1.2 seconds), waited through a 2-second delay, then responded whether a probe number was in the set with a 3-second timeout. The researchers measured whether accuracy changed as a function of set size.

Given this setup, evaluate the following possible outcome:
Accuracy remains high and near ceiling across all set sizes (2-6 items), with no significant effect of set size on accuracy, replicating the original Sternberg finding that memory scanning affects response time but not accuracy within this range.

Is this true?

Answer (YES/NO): NO